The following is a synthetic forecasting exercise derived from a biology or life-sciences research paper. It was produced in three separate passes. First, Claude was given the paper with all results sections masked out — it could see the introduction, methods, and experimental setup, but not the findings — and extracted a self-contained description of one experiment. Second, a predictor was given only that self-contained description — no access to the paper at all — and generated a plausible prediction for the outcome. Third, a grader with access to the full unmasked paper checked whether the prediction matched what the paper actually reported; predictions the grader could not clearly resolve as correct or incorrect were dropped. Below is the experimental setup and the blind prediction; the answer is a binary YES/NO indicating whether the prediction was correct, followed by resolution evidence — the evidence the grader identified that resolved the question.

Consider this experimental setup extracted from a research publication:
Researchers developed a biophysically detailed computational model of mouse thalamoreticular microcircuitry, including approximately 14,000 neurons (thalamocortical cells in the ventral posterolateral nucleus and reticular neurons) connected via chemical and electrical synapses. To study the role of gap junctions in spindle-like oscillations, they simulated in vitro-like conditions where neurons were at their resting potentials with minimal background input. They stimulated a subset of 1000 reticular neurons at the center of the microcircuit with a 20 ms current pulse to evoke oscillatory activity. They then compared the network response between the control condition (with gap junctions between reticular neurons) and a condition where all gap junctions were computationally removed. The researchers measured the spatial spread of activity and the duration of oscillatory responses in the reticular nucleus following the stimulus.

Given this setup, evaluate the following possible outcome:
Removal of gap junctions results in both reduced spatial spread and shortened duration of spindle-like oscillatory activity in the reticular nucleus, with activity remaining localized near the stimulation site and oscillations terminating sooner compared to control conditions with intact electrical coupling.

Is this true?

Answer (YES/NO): YES